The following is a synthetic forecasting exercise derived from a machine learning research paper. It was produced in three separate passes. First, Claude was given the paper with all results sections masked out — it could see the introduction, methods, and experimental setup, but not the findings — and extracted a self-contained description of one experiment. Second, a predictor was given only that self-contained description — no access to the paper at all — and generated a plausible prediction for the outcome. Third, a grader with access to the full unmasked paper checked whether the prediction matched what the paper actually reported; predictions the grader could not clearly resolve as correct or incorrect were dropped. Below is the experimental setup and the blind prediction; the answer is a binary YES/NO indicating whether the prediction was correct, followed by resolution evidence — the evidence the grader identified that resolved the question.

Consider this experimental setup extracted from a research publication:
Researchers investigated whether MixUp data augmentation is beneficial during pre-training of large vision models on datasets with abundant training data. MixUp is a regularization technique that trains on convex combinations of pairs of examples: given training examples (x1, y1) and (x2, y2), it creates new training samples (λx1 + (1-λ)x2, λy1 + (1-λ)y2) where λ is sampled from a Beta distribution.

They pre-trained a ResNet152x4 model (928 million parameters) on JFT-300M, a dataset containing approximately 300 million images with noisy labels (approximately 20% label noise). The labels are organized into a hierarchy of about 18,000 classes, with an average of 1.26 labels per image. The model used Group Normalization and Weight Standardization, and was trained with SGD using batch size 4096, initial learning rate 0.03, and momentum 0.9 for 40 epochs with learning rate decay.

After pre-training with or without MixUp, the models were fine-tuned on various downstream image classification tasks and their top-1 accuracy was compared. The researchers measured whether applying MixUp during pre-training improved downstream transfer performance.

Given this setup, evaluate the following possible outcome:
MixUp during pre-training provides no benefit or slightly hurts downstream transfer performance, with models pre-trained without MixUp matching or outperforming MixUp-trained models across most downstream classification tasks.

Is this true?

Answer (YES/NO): YES